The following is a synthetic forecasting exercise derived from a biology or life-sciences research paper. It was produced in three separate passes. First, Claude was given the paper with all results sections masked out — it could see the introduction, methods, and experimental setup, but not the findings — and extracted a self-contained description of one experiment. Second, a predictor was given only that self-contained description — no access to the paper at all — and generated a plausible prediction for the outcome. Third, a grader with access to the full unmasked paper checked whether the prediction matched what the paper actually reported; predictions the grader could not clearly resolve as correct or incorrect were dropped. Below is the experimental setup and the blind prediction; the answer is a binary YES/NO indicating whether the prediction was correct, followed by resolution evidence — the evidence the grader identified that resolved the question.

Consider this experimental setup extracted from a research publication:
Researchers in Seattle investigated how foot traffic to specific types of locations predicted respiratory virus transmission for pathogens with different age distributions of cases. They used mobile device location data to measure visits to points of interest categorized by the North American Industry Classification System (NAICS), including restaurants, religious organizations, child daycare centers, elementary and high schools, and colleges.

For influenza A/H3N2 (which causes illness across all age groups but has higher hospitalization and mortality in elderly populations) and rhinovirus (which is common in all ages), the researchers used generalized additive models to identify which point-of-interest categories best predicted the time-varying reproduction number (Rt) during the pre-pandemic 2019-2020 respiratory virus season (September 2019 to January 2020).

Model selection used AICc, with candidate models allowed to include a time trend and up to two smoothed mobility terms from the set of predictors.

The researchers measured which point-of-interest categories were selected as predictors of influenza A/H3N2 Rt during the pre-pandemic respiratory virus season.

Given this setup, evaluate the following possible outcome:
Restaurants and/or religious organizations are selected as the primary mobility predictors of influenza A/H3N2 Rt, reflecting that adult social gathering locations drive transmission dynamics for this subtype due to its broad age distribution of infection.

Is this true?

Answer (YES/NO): NO